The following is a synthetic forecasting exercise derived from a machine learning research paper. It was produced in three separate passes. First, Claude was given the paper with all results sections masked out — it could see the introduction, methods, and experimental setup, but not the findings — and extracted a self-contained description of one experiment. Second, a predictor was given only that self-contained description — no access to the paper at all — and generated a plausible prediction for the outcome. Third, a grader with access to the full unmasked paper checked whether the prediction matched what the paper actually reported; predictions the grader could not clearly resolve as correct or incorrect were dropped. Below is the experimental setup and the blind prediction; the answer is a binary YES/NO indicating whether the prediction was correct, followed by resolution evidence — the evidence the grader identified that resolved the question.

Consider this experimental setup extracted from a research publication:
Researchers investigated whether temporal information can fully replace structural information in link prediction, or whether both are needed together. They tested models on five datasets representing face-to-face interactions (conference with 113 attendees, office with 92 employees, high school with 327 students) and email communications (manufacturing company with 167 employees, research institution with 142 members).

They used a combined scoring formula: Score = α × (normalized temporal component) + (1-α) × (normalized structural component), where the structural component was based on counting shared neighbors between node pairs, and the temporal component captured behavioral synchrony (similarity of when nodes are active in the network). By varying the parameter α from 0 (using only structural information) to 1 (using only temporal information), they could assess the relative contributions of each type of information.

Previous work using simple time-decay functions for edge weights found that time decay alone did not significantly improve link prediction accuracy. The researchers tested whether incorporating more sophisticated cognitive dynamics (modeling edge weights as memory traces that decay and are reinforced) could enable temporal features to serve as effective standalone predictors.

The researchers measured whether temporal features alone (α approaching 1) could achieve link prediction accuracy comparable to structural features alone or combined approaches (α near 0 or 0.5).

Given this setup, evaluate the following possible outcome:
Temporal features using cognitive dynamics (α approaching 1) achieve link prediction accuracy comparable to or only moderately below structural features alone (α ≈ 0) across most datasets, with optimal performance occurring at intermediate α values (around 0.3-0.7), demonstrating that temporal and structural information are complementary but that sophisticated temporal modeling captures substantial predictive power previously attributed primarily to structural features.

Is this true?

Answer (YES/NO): NO